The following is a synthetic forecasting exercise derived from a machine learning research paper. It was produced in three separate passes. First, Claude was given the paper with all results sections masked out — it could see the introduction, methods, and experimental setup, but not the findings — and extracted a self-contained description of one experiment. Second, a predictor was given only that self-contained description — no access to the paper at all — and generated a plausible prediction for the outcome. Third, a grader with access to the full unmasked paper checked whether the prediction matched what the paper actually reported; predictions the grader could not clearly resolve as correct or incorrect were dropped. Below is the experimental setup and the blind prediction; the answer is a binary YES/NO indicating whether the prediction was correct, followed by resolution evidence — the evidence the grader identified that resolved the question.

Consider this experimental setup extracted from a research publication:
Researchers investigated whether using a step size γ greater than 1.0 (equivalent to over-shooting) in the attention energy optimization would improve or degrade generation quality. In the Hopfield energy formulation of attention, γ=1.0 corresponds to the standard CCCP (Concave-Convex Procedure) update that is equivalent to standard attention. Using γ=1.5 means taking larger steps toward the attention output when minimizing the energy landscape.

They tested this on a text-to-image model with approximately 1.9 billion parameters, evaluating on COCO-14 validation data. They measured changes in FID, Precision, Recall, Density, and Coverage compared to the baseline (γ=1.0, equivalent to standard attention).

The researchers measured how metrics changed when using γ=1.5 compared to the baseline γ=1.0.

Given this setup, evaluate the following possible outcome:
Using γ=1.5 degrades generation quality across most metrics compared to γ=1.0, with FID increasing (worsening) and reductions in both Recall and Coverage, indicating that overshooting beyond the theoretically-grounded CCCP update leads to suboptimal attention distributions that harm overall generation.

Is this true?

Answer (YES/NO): NO